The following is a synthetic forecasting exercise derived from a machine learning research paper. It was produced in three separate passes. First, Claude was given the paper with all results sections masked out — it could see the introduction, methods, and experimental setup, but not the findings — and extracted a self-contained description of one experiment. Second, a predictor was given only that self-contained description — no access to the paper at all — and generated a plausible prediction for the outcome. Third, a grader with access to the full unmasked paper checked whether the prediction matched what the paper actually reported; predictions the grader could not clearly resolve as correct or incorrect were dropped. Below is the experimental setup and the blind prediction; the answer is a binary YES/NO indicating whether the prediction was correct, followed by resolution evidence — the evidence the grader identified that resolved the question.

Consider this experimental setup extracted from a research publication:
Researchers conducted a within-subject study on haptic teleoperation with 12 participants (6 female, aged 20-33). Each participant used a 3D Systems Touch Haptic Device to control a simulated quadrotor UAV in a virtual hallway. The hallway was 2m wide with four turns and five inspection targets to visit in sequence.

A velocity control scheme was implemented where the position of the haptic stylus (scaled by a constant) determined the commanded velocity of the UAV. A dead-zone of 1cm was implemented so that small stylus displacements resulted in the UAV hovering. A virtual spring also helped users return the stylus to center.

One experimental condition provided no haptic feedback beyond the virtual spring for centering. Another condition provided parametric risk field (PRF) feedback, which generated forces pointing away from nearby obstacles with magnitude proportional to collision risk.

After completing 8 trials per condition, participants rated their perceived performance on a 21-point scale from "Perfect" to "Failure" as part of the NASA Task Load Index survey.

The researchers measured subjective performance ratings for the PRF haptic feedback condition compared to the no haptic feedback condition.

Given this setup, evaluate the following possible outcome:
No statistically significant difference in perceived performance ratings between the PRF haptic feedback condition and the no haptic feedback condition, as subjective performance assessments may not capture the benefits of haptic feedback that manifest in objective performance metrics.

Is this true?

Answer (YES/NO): YES